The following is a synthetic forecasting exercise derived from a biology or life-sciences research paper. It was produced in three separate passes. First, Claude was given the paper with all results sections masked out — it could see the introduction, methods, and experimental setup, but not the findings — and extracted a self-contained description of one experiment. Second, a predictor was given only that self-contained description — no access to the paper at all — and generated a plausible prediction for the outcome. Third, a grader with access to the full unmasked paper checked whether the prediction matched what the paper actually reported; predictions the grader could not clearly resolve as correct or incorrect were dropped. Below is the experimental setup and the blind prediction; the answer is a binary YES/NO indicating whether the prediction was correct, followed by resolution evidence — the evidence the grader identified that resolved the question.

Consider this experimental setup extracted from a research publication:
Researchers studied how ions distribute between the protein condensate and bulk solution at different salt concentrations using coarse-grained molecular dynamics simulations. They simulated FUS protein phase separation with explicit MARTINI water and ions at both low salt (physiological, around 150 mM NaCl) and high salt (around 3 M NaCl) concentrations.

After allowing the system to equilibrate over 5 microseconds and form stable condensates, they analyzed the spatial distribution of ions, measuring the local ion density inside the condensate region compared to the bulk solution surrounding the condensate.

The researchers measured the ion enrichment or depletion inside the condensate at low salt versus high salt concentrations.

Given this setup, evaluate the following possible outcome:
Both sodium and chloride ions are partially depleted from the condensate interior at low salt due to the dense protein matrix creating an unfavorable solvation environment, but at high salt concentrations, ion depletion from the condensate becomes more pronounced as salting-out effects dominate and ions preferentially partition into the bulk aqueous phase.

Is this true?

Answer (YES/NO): NO